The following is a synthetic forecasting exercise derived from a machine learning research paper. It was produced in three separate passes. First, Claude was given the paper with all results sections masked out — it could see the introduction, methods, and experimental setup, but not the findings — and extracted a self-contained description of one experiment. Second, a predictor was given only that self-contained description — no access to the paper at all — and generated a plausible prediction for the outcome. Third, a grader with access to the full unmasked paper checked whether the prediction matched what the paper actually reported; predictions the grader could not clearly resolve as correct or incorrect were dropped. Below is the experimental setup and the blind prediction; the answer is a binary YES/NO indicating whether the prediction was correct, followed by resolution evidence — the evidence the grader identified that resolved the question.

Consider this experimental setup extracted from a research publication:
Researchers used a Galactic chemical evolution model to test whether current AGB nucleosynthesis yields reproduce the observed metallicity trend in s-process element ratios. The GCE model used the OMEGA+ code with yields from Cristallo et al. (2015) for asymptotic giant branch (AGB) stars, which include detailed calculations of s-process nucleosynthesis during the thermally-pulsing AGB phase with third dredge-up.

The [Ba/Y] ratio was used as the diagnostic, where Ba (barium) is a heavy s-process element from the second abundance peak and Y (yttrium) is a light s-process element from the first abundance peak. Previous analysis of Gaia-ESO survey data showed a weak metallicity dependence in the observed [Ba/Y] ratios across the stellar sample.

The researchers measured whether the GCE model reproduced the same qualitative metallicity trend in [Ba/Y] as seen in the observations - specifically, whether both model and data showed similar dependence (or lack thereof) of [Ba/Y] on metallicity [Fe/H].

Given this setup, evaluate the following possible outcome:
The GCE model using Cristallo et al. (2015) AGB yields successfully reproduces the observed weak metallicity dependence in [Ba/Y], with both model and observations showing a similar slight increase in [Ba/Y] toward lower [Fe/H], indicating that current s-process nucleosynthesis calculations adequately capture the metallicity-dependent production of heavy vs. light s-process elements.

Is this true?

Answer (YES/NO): NO